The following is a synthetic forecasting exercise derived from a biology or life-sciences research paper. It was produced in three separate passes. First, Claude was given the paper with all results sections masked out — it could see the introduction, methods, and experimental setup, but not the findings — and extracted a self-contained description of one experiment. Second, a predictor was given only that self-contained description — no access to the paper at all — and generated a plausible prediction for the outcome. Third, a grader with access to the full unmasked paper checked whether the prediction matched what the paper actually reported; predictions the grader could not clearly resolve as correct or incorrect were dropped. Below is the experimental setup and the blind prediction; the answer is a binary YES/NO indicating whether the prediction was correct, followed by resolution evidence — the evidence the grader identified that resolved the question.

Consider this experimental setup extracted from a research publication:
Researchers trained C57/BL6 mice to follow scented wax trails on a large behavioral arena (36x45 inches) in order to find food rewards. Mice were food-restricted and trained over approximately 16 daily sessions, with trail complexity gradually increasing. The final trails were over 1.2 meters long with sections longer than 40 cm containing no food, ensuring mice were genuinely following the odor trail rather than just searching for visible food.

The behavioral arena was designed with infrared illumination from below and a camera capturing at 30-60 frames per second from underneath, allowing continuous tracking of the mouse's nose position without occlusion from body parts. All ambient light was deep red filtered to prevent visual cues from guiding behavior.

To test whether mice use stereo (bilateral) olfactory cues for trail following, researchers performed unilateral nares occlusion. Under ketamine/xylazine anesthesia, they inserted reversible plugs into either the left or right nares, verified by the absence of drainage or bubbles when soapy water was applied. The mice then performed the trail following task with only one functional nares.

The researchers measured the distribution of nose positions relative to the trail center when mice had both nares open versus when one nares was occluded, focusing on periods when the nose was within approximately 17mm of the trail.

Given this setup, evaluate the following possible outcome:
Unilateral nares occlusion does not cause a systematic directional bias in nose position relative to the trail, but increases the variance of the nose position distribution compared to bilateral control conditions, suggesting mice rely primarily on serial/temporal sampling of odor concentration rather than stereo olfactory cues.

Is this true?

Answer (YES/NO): NO